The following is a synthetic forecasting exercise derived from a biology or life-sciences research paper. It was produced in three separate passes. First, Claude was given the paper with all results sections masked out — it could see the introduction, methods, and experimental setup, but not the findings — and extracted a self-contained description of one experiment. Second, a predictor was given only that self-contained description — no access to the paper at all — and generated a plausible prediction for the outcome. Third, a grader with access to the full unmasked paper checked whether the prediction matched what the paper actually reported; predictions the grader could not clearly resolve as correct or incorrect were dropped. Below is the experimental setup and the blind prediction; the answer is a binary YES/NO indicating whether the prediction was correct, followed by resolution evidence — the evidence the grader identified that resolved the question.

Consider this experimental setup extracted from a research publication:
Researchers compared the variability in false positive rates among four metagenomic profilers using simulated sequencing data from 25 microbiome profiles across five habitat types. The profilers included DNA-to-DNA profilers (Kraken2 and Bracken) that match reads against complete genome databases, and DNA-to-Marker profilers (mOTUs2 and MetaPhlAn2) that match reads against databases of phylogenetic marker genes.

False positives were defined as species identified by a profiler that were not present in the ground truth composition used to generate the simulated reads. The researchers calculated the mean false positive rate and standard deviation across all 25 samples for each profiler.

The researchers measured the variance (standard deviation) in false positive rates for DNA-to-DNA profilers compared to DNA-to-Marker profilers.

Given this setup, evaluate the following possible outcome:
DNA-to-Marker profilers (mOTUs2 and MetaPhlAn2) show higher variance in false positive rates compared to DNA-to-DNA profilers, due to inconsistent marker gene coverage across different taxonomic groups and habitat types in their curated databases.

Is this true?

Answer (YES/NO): NO